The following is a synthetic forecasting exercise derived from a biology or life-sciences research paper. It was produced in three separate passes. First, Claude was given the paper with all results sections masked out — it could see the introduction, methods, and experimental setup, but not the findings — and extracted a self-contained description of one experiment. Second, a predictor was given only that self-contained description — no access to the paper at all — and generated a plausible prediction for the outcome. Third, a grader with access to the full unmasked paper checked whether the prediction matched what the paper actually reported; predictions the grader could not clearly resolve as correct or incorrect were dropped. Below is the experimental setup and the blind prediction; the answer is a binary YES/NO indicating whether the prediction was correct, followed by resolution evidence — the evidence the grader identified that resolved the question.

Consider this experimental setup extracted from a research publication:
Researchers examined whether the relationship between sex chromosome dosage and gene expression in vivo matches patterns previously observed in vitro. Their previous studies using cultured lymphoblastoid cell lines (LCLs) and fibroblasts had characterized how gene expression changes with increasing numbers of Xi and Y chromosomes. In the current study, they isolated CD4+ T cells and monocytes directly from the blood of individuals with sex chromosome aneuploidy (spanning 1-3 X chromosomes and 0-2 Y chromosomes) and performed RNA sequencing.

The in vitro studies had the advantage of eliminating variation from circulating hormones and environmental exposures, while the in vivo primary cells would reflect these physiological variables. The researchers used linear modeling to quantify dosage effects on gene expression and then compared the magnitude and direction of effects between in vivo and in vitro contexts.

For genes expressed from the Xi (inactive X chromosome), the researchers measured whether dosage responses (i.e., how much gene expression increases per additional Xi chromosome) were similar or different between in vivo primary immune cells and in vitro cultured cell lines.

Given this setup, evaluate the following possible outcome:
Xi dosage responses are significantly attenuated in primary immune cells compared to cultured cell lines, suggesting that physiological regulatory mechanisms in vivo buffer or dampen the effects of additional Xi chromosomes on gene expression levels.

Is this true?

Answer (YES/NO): NO